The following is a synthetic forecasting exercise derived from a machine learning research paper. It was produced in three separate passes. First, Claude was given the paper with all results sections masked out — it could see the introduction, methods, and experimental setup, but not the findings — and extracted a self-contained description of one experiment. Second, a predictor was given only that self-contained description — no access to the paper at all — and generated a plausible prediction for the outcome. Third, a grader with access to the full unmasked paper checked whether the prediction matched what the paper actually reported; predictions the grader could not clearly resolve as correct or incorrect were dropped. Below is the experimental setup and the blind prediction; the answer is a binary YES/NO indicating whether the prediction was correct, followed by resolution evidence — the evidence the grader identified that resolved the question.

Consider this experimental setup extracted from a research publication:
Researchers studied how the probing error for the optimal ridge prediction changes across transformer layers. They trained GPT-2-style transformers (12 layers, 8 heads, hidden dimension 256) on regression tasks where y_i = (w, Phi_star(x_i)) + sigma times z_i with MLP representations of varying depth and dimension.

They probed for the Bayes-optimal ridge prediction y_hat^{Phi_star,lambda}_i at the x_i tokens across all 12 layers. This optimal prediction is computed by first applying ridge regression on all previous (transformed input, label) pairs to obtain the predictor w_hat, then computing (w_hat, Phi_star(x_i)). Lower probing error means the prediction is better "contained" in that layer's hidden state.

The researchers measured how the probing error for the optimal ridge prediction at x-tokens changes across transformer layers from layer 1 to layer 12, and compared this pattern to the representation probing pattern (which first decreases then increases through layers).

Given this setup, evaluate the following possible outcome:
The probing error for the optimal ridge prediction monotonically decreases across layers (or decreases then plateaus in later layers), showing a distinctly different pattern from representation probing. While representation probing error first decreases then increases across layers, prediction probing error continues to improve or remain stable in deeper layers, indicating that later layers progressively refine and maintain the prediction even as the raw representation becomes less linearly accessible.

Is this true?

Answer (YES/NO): YES